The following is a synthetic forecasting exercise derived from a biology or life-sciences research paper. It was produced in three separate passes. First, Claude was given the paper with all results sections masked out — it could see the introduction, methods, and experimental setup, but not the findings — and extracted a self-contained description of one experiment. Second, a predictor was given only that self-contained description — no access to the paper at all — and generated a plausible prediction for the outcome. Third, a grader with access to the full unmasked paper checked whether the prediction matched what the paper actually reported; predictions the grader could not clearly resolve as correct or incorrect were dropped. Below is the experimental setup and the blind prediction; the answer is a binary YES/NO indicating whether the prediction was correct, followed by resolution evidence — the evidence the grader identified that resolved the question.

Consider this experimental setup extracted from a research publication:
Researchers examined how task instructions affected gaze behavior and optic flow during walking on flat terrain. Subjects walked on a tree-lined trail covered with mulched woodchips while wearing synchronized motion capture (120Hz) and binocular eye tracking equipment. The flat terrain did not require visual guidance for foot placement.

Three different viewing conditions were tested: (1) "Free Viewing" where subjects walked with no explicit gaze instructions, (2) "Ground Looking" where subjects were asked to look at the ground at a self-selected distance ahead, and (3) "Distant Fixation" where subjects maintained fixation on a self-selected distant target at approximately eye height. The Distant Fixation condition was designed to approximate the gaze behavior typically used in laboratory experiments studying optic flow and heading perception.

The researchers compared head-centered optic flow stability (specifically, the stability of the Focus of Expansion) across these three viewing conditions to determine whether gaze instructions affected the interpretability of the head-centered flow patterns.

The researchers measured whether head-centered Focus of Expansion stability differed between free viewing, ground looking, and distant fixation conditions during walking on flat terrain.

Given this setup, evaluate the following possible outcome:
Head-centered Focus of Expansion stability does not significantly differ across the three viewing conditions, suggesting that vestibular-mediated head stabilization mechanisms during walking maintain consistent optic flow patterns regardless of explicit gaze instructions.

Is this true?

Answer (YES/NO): NO